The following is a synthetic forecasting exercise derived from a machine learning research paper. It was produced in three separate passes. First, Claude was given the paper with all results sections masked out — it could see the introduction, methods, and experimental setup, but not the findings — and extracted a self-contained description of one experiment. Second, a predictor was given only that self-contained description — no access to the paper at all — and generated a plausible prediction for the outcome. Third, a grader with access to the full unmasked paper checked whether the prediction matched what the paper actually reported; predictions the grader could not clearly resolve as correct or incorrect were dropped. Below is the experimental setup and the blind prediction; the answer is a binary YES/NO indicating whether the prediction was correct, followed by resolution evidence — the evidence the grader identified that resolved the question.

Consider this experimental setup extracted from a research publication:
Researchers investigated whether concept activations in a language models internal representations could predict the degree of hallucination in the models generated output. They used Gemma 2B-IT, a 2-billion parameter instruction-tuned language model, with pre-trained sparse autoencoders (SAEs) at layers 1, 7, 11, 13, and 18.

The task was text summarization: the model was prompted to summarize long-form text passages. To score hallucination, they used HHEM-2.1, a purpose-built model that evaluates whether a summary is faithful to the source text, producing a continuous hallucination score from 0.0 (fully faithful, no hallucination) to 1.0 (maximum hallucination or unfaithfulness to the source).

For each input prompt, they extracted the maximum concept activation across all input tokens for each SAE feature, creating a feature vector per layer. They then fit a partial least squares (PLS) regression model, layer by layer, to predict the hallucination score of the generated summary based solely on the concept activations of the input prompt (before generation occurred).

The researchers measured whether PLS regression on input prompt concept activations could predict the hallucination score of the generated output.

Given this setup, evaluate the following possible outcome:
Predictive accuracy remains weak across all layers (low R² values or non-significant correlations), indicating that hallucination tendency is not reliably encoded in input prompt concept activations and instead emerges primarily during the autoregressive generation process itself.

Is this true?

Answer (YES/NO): NO